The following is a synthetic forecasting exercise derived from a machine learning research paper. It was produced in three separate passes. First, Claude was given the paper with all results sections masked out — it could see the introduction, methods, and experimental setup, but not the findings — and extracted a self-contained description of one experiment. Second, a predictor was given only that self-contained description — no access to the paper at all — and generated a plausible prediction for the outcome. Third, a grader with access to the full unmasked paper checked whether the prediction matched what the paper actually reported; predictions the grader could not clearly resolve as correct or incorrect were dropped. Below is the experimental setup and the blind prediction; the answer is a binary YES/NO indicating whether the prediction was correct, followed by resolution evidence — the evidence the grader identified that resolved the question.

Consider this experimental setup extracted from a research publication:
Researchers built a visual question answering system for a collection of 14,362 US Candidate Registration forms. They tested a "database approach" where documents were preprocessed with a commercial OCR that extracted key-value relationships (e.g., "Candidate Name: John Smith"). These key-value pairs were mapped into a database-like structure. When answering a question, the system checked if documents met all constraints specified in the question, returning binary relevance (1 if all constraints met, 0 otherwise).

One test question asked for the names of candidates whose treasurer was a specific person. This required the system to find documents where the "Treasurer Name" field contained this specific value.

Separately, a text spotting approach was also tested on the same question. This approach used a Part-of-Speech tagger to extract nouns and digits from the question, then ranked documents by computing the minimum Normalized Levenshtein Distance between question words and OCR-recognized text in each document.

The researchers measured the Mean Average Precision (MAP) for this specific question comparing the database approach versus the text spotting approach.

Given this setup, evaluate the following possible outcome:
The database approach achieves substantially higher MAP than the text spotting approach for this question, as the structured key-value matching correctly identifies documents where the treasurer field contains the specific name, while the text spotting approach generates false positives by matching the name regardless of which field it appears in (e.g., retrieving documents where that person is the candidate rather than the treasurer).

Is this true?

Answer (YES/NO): NO